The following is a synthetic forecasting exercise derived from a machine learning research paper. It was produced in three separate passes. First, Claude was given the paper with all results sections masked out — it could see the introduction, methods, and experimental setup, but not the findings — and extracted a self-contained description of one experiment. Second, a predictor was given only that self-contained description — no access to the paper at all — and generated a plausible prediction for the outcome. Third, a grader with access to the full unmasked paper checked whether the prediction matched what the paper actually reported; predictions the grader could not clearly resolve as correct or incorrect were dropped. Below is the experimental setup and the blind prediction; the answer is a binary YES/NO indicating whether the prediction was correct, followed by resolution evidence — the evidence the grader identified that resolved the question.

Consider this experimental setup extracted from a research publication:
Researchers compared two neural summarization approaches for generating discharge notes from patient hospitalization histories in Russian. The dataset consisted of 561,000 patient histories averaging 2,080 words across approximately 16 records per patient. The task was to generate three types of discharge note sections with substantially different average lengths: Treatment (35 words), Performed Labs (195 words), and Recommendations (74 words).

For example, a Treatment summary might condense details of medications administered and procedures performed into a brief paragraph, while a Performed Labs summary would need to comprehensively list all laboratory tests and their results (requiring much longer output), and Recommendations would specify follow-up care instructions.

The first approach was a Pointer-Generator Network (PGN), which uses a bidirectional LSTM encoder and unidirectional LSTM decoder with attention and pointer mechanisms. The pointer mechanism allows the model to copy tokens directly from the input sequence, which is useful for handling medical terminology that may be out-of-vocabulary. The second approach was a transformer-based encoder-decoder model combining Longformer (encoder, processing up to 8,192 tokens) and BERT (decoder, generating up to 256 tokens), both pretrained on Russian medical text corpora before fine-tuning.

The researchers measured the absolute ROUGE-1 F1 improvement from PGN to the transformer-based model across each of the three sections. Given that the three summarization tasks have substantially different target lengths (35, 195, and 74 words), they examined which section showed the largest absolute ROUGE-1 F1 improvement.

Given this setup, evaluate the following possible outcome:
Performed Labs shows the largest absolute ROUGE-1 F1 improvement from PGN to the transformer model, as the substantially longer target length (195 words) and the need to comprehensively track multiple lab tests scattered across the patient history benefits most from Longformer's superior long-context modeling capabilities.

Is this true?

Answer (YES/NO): YES